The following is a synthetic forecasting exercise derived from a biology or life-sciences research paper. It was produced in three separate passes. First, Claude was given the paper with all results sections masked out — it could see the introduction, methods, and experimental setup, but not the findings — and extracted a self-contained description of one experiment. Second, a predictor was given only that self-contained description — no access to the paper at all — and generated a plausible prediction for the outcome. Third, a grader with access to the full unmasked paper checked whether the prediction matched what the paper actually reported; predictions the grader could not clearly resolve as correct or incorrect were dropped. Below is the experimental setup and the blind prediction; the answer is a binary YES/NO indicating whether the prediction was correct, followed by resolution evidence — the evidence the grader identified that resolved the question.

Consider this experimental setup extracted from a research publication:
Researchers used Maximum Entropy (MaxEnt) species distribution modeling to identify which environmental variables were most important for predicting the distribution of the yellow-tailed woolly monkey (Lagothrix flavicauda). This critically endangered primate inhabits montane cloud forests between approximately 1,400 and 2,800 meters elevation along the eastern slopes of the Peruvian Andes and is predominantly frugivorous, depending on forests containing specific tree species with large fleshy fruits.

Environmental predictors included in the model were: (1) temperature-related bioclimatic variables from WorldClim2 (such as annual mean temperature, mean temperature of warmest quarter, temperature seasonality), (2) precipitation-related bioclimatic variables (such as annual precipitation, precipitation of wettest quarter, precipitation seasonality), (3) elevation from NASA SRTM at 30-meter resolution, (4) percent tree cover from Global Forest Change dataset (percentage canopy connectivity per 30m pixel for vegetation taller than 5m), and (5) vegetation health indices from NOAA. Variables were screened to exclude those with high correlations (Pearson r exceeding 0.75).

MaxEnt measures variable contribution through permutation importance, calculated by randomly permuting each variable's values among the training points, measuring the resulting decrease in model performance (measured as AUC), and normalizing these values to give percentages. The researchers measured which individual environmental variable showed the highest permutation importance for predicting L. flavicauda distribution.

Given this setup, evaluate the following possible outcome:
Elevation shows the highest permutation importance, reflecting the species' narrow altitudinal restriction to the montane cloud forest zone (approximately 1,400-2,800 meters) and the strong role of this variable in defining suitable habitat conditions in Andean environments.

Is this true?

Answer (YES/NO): NO